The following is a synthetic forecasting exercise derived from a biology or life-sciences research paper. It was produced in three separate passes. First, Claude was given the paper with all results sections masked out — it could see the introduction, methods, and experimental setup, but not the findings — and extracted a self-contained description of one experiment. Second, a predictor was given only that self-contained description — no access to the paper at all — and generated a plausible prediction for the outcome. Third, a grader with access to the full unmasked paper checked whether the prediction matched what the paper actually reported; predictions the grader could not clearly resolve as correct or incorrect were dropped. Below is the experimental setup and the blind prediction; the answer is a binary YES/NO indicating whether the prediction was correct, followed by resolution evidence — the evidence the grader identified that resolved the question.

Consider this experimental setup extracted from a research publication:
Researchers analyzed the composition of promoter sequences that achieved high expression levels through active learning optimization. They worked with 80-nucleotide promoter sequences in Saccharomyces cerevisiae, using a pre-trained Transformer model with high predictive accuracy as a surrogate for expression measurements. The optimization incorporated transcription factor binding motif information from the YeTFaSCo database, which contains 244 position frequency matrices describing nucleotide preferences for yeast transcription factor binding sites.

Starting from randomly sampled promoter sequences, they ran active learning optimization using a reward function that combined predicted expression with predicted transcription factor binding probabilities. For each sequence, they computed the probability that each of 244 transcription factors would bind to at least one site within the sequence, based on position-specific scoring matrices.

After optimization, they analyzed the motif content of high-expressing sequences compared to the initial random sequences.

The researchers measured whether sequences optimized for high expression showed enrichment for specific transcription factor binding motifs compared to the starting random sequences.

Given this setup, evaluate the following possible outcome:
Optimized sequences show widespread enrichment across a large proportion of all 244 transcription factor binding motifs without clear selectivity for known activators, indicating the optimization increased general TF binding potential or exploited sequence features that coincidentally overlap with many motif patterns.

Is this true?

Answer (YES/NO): NO